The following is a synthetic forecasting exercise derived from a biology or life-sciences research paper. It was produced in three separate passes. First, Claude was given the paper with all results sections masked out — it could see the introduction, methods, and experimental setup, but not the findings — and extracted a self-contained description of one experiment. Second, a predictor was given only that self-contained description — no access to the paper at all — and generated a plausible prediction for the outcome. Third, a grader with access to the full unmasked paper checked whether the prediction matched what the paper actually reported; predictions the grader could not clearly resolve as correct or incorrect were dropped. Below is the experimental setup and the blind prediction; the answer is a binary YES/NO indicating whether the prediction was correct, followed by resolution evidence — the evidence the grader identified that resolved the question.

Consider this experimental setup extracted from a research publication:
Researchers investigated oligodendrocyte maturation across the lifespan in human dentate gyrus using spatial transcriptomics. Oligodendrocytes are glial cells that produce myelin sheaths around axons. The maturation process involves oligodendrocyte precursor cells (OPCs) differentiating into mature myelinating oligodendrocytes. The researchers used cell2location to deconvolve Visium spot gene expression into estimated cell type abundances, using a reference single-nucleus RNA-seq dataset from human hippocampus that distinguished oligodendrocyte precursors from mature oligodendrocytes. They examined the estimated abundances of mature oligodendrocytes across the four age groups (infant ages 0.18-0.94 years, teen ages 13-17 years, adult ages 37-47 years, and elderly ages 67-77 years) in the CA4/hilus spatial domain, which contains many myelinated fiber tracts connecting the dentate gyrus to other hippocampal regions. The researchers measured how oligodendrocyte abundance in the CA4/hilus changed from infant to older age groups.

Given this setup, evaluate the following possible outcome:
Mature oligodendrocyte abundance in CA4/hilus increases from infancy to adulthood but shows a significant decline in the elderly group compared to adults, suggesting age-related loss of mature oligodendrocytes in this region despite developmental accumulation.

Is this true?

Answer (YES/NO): NO